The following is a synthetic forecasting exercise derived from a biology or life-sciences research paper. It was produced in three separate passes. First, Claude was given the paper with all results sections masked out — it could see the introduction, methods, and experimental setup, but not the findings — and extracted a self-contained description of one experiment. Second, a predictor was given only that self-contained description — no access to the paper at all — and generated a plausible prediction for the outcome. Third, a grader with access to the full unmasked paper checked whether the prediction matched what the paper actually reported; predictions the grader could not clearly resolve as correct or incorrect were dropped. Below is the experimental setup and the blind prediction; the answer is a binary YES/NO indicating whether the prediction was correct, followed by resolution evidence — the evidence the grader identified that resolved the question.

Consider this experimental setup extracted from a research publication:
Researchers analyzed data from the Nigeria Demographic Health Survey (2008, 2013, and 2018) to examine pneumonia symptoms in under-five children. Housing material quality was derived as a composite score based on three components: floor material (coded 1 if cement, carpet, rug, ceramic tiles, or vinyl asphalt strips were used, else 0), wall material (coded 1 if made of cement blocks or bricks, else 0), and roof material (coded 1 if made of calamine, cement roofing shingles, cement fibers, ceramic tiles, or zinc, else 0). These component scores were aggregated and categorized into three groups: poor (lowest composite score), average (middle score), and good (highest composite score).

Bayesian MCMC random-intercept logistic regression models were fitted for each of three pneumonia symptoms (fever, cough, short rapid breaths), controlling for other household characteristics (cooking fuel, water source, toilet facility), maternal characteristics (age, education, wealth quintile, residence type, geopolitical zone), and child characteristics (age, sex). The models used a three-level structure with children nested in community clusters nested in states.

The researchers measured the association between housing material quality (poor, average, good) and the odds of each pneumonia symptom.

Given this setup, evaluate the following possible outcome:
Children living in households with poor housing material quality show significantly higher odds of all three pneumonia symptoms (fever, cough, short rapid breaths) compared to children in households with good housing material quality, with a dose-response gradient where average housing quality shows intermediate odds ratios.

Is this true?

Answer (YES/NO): NO